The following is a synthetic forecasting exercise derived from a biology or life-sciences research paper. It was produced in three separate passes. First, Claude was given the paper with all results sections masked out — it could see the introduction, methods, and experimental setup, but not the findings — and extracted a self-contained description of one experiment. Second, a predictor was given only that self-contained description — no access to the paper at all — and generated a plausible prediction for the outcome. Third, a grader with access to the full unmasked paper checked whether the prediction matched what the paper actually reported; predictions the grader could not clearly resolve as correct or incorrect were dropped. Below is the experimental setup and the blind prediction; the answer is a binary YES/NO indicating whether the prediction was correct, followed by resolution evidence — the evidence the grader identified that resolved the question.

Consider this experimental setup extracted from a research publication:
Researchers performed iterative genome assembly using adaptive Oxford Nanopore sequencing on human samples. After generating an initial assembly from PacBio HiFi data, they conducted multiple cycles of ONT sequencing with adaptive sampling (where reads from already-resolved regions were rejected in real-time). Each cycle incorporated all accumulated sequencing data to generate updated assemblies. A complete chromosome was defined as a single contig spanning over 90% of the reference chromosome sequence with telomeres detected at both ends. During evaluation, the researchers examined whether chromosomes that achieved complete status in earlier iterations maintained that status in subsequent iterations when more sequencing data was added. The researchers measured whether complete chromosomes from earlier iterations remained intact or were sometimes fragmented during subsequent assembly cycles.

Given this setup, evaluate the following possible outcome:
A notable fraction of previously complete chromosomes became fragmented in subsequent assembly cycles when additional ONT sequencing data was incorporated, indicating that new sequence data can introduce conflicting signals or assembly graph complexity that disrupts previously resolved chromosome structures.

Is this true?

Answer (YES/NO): YES